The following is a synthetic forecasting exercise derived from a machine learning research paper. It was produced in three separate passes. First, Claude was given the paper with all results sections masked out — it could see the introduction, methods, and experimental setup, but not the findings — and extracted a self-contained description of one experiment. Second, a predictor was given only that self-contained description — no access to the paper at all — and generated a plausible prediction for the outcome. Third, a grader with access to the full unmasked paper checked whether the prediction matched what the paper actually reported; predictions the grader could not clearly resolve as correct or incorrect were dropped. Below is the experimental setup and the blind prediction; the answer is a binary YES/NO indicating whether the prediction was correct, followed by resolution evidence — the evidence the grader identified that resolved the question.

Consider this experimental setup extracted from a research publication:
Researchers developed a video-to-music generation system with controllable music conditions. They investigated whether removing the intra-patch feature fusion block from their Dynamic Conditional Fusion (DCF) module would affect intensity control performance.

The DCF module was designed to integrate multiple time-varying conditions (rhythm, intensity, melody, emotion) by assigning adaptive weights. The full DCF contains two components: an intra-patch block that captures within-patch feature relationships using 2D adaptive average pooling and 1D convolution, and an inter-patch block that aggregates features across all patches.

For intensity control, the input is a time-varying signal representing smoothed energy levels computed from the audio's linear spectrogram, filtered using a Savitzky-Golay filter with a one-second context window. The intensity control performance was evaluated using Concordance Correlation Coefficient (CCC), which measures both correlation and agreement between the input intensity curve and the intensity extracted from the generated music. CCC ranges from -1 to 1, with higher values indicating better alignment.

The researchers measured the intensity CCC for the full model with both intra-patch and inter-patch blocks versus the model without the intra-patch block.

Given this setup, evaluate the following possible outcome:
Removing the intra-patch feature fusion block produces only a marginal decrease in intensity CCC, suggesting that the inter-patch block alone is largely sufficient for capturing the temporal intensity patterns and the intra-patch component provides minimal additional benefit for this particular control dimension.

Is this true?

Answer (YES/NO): NO